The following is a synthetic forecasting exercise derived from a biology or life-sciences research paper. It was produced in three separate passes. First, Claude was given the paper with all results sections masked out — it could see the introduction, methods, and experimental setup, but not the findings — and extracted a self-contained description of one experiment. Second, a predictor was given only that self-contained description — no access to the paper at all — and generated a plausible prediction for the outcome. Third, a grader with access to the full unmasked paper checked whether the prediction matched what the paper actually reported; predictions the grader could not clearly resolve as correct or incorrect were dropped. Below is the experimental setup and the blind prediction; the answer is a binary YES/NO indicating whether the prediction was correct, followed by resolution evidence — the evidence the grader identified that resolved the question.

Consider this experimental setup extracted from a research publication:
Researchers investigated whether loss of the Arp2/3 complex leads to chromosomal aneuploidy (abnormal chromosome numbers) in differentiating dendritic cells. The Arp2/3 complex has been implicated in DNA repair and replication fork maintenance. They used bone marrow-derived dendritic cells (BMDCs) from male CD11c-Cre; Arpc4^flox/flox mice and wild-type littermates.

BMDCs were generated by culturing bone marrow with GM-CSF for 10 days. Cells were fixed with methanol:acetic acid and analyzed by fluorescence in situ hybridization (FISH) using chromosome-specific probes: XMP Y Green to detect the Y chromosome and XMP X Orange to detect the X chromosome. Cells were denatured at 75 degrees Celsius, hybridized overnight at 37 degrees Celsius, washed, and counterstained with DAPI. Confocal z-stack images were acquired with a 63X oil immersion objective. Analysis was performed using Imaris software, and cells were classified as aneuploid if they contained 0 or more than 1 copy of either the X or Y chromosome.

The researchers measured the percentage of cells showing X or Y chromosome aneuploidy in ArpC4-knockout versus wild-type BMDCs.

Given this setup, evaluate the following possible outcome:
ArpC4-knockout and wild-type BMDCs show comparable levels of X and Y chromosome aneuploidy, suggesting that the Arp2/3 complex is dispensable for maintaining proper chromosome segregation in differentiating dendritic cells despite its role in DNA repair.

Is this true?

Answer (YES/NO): NO